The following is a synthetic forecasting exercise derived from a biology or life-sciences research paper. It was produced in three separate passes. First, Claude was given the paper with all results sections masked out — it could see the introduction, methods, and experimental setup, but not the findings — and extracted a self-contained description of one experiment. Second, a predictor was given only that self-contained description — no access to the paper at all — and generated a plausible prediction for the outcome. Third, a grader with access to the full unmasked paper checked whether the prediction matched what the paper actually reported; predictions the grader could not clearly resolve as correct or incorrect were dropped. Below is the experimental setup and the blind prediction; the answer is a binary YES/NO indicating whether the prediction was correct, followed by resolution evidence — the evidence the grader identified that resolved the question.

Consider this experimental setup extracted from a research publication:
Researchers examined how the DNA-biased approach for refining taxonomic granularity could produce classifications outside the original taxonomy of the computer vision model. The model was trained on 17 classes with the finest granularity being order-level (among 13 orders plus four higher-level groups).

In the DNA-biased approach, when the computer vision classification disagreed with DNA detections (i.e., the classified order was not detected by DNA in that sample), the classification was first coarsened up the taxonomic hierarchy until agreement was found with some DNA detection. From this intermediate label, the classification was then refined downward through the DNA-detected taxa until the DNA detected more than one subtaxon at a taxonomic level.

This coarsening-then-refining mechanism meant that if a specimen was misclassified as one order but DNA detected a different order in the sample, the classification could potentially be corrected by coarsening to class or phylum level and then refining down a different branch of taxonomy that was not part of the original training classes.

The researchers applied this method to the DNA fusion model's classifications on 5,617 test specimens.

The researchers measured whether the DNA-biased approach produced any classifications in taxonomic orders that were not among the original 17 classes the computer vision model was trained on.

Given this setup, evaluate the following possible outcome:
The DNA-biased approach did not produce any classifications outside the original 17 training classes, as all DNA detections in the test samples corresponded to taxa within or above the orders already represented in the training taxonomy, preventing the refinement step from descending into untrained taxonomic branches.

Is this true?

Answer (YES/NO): NO